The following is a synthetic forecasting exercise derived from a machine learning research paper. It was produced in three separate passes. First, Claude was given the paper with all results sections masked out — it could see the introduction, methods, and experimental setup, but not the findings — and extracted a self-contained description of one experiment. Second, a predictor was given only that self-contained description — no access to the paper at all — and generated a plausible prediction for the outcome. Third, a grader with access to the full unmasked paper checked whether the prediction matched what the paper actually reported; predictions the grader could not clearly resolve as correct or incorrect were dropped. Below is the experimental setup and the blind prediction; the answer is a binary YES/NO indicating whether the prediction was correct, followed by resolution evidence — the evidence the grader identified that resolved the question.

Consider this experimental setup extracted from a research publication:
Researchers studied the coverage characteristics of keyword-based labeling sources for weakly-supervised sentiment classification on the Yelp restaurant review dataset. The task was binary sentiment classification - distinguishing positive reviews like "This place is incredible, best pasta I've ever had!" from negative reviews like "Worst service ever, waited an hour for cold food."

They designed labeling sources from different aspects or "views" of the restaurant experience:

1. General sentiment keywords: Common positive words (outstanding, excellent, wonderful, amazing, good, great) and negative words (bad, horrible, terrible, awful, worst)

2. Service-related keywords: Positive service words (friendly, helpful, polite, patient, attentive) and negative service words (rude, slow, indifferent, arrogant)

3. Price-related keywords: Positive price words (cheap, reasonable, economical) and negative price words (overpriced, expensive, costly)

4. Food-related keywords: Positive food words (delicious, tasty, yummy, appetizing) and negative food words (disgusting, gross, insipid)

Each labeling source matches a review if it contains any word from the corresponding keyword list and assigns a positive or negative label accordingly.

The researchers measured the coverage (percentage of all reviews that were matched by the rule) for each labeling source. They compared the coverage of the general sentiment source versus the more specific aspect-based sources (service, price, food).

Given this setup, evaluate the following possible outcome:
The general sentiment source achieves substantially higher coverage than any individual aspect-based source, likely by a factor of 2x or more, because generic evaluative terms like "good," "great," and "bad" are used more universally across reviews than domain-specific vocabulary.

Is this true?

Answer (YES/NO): YES